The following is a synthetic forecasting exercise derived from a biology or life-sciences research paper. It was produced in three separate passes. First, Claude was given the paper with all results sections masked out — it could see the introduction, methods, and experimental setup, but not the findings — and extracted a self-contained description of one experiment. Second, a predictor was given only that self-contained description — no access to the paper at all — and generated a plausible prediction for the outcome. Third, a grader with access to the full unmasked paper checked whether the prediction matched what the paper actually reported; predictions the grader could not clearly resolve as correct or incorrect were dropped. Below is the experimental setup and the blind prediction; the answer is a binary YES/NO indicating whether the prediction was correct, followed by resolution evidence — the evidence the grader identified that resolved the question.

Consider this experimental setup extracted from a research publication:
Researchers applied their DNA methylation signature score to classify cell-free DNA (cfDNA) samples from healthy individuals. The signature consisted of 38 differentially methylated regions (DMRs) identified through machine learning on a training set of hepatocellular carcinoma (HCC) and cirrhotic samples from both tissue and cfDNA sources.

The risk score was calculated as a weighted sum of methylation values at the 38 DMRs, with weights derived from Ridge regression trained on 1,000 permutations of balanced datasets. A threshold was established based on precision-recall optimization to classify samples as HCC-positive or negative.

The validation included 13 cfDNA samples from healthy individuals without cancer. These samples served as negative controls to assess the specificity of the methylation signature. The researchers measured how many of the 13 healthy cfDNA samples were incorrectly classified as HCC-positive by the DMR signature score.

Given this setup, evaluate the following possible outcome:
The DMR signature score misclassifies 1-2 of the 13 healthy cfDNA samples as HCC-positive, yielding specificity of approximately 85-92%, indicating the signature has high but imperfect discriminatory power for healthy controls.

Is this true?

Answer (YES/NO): NO